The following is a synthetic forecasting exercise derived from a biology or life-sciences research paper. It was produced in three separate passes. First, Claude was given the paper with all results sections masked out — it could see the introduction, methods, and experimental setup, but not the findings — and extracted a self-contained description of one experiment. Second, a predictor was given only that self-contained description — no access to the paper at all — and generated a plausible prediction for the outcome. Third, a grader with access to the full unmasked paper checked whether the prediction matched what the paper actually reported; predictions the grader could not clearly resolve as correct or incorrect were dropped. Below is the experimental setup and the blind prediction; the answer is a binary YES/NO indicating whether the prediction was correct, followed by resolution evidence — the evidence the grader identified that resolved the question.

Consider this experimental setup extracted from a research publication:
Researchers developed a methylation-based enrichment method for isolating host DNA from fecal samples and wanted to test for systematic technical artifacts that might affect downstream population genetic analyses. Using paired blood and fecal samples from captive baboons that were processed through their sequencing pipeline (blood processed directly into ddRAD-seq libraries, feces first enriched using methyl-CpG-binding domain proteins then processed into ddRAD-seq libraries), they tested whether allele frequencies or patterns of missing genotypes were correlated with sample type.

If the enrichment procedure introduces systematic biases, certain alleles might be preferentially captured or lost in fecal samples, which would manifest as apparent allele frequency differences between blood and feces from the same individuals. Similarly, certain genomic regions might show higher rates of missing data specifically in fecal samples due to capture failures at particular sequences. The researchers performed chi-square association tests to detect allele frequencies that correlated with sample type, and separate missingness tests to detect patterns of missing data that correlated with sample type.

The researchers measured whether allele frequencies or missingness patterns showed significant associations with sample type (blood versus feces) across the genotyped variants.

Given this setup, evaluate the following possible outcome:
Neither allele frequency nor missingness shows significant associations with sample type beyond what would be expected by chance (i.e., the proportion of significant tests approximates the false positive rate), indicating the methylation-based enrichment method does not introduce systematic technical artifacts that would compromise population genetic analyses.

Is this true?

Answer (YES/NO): NO